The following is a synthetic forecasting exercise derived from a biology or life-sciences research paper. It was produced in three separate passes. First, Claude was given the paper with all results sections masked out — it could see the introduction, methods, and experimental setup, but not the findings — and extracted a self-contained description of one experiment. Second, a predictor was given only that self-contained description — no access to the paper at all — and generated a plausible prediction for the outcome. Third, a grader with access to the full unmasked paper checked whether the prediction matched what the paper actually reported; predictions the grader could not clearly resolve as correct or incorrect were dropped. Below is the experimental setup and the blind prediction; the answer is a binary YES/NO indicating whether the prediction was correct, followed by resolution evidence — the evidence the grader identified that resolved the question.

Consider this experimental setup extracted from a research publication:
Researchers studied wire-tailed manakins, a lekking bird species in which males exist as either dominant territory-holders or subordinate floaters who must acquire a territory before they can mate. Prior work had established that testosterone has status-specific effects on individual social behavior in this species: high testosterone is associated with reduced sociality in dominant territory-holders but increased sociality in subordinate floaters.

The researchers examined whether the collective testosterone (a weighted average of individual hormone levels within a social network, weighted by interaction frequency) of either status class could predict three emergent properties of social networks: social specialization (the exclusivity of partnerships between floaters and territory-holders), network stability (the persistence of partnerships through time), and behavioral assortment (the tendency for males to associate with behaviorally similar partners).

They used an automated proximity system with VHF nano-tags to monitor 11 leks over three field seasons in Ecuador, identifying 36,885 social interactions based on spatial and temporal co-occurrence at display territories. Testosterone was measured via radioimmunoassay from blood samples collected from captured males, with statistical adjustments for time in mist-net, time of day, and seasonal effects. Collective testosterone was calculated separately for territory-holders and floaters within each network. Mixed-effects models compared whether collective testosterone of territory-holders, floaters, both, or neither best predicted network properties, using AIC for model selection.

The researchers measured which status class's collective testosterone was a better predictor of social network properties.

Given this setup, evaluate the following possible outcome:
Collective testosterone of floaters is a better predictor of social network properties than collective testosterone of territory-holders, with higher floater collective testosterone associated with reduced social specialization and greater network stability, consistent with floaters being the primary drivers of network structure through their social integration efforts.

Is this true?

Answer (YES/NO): NO